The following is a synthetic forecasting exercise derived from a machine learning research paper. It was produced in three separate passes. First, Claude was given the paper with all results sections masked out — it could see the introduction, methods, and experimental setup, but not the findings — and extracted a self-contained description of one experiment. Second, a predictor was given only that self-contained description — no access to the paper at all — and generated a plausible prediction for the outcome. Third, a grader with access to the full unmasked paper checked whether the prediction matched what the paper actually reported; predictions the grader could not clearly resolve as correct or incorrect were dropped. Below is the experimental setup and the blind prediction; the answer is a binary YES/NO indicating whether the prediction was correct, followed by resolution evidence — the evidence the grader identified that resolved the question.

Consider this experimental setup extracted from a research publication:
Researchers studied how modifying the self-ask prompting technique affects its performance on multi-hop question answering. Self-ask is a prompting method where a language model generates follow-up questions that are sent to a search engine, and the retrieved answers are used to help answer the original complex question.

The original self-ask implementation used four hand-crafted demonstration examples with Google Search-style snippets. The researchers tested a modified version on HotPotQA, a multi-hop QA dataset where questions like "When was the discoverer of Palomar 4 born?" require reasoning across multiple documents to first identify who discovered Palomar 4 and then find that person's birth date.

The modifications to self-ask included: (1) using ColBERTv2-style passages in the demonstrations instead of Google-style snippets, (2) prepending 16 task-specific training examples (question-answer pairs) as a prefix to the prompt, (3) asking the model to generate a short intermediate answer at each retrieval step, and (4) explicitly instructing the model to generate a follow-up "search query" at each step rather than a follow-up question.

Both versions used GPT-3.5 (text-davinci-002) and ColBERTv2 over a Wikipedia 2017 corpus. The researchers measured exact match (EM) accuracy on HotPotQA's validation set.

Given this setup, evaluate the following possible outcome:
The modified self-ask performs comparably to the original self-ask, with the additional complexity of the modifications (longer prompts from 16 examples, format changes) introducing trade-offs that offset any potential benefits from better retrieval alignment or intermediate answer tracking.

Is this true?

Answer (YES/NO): NO